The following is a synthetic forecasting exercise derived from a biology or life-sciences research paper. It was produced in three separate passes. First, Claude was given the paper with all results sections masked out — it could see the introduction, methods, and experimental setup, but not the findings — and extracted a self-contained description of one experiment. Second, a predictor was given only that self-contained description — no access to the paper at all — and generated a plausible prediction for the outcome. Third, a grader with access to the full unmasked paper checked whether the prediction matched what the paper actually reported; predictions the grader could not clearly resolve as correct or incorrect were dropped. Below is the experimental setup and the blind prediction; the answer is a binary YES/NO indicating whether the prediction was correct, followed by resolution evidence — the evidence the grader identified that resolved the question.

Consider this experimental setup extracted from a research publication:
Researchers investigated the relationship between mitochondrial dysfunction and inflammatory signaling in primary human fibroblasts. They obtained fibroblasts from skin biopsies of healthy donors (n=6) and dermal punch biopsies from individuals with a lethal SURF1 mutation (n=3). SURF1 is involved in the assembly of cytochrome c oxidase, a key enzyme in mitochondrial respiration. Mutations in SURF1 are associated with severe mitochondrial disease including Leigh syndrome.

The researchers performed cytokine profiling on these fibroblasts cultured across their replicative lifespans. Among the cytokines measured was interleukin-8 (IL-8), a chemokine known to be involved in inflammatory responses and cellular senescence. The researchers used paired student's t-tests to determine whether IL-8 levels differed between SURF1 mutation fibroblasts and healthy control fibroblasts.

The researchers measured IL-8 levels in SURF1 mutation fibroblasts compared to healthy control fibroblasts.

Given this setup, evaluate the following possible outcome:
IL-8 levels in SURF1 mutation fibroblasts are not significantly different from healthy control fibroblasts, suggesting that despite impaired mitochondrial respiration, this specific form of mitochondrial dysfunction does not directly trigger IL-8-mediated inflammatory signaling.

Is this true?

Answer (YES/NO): NO